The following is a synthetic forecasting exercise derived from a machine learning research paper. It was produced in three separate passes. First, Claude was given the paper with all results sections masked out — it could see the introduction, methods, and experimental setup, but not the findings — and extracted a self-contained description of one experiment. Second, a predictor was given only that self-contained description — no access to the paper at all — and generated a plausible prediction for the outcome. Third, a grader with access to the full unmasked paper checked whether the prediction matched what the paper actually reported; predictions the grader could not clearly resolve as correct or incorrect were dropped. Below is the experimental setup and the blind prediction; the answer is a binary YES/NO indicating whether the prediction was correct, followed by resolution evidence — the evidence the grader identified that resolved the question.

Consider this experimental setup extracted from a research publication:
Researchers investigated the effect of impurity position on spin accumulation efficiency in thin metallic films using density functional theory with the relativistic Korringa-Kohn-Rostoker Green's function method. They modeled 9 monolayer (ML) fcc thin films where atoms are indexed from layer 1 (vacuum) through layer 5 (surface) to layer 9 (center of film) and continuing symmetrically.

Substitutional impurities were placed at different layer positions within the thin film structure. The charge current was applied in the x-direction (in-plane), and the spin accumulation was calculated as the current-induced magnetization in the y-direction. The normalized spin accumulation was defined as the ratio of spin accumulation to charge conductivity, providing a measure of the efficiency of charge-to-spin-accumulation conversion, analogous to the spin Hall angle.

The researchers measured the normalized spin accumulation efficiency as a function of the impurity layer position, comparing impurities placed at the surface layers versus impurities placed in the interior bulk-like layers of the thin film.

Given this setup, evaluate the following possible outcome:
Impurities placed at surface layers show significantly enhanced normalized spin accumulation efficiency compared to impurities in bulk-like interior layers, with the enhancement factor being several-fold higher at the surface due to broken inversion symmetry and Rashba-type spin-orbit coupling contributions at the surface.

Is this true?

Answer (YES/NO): YES